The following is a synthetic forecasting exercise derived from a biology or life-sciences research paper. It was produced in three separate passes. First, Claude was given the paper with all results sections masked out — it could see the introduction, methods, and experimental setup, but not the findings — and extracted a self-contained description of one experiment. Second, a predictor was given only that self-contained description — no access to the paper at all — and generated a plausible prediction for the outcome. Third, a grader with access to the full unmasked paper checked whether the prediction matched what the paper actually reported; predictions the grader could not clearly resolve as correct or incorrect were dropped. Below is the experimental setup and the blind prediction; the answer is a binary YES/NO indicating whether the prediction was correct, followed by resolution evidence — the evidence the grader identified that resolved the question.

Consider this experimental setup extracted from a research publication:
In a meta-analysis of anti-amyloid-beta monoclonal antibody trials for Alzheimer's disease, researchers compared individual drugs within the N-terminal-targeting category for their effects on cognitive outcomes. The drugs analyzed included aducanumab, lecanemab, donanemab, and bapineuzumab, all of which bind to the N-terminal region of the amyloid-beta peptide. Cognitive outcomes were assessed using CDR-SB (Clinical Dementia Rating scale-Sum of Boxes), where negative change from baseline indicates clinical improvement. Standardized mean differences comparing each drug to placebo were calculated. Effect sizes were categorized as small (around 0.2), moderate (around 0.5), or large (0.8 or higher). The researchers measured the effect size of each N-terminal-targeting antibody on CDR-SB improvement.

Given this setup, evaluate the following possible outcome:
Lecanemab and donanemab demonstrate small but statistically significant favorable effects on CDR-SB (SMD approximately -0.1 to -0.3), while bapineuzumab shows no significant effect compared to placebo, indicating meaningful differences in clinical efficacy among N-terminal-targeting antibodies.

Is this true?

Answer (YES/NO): NO